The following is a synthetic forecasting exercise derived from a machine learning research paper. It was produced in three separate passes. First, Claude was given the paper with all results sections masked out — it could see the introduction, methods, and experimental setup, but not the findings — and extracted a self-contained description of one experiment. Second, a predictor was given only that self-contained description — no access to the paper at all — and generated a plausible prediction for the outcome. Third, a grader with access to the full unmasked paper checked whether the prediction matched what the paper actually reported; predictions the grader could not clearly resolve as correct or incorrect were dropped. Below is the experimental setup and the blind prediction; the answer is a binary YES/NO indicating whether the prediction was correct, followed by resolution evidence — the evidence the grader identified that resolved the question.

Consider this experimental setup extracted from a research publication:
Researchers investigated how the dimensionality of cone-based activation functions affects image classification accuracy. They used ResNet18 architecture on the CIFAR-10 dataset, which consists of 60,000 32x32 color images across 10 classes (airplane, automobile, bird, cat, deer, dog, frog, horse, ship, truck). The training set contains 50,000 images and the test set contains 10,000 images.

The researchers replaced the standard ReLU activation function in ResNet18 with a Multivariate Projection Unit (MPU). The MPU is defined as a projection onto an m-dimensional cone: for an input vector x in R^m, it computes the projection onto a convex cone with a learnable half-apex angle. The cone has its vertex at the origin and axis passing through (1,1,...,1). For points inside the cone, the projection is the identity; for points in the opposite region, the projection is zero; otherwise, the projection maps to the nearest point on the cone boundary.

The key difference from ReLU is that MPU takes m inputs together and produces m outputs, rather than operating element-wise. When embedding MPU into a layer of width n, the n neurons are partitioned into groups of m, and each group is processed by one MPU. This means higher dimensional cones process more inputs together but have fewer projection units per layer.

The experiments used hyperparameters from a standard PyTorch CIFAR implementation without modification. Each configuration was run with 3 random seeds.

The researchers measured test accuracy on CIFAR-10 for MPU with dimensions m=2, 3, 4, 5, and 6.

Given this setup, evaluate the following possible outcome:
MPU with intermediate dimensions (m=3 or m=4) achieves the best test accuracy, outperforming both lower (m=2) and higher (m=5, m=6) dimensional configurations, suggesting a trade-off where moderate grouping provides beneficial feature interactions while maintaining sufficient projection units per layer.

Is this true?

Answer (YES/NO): NO